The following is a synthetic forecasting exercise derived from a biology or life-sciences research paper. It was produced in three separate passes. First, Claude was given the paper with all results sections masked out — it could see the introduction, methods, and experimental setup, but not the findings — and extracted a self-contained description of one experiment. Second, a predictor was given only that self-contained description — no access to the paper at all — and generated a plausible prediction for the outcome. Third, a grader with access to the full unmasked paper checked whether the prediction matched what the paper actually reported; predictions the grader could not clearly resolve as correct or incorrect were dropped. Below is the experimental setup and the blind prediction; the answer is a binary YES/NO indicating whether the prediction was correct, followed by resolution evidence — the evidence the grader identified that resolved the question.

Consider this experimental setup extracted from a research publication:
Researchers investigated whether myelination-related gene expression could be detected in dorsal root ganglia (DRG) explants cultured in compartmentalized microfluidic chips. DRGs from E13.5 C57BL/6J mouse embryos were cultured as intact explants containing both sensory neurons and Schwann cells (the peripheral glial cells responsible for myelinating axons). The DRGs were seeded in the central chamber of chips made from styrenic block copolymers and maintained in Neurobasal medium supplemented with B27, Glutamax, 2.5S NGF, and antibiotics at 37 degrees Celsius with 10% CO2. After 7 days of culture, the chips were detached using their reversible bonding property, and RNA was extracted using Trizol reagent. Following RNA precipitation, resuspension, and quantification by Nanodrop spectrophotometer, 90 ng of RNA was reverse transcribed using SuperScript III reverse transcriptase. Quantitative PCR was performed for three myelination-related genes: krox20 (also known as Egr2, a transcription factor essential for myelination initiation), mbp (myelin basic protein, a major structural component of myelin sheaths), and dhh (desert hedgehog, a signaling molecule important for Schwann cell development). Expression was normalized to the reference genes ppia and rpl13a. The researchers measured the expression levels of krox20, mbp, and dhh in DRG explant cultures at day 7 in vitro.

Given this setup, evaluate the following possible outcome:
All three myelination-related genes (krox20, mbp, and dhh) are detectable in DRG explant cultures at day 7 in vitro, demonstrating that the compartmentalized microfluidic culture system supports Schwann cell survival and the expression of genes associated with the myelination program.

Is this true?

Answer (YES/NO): YES